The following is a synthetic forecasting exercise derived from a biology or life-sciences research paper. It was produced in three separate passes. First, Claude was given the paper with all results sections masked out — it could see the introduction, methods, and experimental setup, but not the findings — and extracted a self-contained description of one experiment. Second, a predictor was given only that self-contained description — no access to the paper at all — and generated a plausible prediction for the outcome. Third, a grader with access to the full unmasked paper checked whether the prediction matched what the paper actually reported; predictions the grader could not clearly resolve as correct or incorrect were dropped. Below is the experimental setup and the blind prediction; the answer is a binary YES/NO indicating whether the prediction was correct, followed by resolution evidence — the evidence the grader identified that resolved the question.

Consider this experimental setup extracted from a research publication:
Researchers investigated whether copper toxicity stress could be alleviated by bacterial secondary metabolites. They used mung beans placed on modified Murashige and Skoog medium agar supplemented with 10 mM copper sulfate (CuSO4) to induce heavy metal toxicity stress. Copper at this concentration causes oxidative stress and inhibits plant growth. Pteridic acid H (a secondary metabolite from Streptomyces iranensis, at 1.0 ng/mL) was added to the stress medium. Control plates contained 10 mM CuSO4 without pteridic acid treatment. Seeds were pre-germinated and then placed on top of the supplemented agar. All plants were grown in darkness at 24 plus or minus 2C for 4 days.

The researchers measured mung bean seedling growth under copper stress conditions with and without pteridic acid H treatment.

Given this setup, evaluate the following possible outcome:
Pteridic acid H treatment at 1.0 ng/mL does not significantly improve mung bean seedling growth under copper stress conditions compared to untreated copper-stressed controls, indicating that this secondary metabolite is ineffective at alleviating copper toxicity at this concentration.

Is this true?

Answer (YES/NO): NO